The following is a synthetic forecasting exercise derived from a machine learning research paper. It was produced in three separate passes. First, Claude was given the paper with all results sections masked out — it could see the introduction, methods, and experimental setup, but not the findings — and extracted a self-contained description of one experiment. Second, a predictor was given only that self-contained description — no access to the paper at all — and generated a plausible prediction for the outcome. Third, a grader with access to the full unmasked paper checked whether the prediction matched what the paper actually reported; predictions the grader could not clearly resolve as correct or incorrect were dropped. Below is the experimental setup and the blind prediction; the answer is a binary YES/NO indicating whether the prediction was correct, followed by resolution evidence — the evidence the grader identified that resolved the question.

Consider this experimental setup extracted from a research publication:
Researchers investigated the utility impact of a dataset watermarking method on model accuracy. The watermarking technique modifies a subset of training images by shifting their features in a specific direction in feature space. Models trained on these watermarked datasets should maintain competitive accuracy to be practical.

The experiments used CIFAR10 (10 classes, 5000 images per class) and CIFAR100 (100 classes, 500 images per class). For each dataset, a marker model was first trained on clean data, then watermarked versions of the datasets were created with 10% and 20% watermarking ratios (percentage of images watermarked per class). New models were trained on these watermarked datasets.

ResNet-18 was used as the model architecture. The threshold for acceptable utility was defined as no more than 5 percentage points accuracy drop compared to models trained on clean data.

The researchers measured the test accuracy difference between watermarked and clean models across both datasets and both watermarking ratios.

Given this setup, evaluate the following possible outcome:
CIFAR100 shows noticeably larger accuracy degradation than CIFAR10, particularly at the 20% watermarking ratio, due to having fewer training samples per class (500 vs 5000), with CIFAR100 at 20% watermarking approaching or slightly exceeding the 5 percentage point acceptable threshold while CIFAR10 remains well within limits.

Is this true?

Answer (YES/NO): NO